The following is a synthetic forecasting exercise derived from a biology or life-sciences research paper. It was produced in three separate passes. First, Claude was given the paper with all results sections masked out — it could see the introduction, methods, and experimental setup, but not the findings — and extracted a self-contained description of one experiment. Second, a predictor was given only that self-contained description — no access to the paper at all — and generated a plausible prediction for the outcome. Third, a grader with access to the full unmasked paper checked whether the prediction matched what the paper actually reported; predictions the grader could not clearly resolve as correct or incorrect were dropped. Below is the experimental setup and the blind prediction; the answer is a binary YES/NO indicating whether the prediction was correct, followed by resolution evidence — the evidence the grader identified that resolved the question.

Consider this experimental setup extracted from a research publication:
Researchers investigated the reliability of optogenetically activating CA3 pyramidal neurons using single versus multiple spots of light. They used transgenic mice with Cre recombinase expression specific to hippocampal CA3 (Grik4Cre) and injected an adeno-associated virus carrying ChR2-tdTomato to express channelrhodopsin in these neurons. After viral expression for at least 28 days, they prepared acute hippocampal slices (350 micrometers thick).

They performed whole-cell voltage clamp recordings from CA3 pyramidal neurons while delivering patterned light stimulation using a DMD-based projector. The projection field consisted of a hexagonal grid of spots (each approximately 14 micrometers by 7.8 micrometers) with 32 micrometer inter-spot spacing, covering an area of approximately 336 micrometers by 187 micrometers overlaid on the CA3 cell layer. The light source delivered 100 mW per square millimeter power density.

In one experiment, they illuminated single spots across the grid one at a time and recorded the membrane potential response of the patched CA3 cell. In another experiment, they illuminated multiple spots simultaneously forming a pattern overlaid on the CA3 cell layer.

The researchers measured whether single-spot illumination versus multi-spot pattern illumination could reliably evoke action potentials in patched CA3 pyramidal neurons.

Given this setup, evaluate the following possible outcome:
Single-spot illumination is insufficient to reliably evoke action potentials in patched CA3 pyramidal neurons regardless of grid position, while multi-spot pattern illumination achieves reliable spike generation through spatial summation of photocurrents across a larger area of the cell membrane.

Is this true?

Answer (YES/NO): NO